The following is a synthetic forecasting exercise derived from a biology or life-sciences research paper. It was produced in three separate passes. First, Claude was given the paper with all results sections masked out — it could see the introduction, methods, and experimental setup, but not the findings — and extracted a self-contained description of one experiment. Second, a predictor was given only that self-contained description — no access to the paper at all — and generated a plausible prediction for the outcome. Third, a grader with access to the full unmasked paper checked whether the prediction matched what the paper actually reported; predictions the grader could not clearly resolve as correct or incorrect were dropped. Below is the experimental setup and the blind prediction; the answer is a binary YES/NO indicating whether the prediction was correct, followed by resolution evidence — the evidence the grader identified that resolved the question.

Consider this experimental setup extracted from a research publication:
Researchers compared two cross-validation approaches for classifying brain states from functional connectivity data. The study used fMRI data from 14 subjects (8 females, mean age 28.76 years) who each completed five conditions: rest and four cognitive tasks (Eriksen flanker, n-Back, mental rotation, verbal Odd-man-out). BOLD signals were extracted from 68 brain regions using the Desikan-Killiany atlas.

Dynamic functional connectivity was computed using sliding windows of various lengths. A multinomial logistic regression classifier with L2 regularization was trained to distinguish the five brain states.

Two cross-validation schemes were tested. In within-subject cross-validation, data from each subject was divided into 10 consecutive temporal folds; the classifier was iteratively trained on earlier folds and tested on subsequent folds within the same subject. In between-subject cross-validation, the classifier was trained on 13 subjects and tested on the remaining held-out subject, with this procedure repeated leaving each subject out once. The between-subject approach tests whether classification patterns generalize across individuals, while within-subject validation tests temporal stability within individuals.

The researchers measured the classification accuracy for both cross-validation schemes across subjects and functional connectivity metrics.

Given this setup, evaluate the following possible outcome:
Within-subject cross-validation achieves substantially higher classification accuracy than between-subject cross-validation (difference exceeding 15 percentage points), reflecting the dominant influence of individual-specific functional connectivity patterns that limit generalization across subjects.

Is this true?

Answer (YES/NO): NO